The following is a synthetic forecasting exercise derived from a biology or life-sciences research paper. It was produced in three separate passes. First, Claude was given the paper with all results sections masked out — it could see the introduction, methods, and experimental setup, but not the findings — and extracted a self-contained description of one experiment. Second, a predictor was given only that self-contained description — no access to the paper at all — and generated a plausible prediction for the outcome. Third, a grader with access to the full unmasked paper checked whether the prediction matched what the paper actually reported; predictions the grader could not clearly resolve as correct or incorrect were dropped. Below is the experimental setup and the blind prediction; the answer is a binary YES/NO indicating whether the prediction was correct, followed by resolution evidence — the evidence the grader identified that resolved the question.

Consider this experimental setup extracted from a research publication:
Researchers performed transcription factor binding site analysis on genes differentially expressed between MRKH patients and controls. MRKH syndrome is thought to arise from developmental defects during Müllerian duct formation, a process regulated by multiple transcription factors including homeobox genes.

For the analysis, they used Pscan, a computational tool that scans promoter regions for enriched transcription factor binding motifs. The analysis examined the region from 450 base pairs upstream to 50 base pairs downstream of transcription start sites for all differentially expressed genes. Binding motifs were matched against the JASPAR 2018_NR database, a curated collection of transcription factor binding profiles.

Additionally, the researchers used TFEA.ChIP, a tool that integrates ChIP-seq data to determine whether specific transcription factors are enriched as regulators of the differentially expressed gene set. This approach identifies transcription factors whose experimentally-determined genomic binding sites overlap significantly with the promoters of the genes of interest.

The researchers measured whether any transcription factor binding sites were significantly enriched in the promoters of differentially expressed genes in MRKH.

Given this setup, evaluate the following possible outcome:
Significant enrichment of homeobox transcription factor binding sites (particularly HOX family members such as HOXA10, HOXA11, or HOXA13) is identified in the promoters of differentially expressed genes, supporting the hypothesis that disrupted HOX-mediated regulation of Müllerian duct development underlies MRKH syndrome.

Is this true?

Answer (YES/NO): NO